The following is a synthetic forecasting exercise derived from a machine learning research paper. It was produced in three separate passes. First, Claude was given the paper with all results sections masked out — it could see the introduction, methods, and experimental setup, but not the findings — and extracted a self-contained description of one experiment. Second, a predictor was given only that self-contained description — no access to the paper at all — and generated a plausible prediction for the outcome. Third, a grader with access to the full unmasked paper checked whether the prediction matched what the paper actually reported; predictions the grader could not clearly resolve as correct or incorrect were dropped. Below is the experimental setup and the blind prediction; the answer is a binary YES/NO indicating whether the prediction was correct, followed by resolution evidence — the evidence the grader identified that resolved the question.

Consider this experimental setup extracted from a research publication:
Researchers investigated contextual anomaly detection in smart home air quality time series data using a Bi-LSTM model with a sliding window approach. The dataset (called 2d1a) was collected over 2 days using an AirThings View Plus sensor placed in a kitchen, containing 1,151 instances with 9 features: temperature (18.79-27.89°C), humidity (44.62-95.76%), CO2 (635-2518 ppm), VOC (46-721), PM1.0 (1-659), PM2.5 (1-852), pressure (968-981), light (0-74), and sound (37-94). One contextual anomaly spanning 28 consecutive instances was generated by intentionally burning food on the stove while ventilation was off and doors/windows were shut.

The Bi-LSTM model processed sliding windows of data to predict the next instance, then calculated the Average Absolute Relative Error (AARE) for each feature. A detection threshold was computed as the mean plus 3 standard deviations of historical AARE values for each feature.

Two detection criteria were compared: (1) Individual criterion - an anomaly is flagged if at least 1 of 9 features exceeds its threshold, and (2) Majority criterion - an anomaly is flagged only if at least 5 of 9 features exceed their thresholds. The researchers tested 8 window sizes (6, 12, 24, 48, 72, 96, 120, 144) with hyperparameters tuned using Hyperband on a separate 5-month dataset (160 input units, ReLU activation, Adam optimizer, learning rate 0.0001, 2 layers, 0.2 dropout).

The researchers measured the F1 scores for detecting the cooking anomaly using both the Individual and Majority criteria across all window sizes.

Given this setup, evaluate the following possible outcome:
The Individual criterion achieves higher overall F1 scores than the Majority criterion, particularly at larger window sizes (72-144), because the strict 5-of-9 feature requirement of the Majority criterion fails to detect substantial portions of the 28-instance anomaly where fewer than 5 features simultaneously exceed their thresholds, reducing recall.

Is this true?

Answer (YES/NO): NO